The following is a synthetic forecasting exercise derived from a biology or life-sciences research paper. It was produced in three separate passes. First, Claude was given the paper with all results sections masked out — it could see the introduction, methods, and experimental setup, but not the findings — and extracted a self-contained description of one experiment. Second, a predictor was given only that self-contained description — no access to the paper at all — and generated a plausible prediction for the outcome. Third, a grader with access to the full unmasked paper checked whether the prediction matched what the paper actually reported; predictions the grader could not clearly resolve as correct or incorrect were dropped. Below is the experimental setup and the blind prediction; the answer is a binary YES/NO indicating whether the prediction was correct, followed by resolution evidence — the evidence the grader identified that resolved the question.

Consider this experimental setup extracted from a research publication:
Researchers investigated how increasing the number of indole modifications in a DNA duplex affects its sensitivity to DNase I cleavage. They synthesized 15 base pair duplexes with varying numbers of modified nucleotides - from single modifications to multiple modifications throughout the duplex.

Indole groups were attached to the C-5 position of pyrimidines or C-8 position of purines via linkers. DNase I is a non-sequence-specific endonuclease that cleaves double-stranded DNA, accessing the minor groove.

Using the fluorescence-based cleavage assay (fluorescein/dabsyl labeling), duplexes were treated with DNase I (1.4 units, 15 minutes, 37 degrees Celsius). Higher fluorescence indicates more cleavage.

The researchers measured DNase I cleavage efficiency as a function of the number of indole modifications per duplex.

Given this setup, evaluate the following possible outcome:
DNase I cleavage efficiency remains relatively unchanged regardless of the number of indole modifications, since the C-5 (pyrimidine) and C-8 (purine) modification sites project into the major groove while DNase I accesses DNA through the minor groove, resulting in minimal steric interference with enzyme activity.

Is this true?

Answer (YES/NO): NO